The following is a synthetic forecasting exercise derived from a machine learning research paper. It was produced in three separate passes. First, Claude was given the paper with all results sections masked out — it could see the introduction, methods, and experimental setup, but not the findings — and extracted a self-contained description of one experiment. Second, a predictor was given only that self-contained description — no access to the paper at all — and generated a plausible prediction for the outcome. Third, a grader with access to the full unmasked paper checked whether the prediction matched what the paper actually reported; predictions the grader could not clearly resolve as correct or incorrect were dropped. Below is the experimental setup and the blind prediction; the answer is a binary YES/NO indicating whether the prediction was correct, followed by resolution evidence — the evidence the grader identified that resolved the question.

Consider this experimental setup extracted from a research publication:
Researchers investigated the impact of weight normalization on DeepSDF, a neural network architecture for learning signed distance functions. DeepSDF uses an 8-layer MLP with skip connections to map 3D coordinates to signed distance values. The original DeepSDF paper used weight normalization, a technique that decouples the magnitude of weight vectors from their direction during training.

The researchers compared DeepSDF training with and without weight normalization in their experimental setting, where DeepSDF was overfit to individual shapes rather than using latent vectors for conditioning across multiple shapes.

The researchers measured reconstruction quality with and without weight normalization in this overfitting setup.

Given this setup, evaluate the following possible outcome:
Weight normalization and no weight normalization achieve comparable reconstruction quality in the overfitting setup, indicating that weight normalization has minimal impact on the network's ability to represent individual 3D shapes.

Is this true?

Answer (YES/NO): NO